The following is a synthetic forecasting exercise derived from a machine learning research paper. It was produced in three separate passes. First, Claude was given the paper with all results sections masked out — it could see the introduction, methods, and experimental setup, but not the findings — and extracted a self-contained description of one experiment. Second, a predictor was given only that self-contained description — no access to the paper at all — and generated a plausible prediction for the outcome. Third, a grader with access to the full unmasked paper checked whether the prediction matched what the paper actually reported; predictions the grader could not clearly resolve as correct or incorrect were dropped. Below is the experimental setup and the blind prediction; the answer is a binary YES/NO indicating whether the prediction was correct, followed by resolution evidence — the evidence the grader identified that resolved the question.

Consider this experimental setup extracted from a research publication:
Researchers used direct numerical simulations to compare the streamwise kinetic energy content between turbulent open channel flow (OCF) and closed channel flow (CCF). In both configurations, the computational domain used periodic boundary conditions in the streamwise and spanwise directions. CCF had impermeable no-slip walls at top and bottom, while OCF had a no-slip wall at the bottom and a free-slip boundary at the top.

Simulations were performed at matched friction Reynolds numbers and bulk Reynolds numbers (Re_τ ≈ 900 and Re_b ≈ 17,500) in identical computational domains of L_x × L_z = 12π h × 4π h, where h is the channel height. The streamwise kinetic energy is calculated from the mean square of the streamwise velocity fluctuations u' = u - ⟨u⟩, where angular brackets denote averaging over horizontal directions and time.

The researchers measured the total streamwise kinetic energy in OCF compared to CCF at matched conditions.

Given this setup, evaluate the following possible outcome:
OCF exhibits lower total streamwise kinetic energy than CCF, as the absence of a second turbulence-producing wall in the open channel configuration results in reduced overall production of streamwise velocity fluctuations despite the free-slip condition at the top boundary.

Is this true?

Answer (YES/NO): NO